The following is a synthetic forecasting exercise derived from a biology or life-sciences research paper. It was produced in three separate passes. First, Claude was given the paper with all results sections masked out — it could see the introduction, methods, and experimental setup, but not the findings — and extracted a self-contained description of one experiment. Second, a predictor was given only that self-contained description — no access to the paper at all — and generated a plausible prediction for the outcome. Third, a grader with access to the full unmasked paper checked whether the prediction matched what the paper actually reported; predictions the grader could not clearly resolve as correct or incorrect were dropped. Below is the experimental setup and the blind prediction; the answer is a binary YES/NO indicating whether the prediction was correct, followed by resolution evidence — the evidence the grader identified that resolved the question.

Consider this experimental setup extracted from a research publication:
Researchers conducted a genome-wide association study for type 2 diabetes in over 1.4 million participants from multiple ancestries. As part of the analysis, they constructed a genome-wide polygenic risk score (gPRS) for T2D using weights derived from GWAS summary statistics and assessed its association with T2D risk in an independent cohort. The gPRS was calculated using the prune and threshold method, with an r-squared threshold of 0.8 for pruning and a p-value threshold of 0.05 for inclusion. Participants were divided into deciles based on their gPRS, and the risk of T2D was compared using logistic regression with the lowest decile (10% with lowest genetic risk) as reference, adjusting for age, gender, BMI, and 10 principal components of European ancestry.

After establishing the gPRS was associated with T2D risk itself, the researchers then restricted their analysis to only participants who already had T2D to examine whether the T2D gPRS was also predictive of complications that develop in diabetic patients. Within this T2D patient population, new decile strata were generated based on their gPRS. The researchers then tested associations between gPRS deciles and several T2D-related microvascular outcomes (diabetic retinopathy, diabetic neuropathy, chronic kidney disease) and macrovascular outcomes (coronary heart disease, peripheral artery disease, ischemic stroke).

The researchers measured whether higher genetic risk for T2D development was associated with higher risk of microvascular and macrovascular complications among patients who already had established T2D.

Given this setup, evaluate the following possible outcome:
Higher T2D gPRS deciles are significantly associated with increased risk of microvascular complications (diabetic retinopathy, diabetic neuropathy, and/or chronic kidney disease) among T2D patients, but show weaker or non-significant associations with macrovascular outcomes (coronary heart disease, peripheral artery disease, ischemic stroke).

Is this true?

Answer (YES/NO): YES